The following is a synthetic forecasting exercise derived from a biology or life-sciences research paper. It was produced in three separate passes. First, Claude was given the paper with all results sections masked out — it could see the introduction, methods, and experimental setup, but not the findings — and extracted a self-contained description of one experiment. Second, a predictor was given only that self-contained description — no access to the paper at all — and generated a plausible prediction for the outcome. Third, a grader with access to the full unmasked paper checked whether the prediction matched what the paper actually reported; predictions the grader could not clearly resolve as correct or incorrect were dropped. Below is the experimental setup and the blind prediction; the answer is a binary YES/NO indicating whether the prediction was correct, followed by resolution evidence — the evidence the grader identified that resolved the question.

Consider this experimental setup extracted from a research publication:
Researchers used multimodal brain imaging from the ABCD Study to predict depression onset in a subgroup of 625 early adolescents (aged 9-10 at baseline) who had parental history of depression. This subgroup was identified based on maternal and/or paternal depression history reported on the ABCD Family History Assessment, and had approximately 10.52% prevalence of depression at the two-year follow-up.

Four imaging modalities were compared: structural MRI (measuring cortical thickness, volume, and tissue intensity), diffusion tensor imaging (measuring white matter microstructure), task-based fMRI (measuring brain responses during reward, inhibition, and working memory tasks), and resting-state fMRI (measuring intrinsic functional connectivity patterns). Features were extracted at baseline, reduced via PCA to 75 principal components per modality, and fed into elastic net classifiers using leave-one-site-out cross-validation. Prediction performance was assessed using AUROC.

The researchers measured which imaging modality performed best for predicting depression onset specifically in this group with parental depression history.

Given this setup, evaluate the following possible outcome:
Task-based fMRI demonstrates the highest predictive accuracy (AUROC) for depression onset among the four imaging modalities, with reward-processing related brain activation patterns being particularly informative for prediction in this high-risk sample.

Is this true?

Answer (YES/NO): NO